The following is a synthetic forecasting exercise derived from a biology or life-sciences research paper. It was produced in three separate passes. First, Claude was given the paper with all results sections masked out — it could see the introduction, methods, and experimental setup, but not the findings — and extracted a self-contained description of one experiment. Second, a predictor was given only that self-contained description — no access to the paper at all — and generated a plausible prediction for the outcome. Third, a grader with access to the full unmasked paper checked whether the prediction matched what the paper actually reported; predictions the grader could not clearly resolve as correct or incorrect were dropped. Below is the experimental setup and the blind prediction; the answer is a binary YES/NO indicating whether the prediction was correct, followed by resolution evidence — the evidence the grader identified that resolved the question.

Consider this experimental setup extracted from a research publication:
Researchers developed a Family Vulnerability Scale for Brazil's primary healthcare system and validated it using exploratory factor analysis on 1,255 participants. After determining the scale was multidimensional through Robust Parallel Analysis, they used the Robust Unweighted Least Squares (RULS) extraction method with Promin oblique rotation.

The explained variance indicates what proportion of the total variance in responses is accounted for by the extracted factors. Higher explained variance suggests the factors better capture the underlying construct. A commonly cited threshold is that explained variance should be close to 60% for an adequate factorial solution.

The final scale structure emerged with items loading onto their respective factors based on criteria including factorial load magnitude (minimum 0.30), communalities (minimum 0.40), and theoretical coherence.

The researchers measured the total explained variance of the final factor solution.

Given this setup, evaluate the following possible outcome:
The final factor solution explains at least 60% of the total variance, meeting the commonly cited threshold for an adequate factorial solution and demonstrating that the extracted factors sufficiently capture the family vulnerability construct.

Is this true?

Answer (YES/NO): YES